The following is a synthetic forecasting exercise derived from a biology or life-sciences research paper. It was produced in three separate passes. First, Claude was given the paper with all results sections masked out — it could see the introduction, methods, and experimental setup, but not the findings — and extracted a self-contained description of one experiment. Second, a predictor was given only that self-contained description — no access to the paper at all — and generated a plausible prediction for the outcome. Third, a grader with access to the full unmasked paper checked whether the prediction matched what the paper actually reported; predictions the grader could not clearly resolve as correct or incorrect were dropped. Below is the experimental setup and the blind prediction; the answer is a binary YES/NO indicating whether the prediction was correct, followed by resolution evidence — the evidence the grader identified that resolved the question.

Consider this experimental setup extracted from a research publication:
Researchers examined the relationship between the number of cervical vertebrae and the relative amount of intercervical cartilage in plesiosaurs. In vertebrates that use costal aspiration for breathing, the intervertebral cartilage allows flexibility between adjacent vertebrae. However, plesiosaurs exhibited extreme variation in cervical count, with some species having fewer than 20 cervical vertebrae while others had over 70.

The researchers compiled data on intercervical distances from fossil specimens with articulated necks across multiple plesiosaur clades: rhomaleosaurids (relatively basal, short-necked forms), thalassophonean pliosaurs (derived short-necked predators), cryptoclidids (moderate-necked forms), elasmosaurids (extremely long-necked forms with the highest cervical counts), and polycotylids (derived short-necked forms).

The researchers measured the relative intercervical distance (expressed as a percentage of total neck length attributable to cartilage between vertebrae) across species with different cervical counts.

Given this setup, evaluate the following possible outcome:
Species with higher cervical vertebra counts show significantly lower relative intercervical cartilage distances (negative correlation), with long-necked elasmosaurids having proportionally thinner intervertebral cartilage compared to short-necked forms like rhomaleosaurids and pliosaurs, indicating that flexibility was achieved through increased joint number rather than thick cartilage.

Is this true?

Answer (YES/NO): YES